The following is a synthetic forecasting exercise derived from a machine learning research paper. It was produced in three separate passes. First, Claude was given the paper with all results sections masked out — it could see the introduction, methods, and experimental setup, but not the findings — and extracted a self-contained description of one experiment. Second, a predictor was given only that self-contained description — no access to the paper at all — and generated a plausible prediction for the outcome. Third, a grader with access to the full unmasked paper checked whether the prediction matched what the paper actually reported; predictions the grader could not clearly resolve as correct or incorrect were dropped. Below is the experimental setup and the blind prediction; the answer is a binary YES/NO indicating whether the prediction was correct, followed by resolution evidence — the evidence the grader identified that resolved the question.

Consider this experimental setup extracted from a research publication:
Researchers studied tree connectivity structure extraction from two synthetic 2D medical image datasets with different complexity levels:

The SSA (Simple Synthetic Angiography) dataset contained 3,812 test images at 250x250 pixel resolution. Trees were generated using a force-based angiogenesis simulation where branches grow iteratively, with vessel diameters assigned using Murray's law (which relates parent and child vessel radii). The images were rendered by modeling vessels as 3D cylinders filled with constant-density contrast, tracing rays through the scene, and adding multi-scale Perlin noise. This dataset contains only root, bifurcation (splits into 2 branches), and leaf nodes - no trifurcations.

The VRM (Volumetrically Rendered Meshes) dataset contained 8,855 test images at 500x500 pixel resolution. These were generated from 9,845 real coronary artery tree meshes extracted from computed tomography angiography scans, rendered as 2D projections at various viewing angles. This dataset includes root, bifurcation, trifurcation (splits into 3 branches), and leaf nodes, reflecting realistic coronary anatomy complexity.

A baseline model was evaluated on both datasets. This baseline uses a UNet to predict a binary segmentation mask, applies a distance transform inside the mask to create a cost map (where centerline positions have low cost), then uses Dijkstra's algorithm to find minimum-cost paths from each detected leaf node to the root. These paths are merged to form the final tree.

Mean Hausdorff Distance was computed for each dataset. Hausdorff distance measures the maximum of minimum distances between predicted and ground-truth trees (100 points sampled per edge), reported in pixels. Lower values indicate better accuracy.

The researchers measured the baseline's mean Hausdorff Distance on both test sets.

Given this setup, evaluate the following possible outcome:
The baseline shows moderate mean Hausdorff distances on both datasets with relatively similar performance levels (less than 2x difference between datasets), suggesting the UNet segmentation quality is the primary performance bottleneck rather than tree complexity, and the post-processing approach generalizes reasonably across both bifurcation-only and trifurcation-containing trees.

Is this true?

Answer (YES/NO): NO